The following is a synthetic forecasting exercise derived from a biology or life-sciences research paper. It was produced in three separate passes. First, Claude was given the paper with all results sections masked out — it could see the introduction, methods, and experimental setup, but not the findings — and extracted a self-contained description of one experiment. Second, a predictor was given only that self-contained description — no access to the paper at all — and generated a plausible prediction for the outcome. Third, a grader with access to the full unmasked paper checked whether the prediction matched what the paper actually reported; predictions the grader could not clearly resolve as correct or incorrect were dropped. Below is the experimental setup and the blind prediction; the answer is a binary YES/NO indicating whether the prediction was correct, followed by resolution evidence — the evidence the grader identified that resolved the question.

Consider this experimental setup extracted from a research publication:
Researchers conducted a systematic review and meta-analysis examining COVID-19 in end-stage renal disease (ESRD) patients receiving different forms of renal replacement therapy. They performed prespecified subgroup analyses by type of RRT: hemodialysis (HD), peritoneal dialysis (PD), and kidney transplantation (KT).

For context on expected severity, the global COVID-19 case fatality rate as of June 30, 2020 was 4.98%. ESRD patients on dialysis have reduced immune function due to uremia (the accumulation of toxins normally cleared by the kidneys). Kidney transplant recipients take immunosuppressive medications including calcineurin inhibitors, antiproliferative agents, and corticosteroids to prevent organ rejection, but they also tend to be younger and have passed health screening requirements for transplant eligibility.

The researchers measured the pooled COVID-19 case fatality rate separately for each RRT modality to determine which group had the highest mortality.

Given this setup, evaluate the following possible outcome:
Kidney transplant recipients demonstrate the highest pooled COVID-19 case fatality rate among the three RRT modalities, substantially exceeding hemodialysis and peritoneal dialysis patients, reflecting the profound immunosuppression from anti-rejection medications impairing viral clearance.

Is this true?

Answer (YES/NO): NO